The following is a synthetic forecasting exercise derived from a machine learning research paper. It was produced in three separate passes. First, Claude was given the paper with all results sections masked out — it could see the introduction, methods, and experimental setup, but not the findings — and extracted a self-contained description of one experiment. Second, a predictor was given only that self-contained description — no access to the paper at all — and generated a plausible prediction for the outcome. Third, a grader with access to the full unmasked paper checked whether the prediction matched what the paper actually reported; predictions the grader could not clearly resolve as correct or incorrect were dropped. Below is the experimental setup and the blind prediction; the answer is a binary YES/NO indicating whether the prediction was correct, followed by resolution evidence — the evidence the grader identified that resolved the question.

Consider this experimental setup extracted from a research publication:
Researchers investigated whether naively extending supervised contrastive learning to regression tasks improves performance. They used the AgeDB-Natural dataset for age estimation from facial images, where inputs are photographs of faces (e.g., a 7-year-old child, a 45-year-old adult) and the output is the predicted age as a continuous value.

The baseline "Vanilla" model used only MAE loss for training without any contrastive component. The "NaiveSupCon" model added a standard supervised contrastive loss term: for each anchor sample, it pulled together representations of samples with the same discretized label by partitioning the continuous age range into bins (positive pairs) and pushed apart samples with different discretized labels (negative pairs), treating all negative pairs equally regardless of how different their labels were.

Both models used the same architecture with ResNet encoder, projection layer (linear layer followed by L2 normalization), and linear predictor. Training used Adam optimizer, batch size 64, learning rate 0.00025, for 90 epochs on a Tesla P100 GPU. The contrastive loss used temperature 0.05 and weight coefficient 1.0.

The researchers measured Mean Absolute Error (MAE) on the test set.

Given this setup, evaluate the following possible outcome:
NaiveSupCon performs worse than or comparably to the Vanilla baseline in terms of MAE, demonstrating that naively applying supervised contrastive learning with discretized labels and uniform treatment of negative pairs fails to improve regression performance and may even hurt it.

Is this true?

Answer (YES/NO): YES